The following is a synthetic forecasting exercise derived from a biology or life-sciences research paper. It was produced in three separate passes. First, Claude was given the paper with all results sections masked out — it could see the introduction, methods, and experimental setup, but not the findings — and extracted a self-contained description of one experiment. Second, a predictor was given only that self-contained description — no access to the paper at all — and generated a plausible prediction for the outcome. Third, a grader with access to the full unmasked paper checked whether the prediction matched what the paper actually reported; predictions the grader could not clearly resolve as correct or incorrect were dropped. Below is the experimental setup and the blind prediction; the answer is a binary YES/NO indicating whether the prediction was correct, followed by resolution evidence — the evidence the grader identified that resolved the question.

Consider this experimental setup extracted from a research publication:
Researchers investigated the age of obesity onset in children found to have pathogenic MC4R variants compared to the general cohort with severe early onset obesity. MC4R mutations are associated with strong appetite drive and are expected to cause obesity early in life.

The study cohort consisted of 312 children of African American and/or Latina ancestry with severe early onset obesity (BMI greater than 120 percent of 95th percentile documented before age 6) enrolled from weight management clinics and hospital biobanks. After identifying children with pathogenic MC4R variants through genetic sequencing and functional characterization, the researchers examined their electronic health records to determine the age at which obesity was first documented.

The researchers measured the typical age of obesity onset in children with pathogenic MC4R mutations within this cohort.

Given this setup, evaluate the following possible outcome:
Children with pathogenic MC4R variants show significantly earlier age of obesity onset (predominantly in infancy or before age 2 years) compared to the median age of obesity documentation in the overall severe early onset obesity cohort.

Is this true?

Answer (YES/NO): NO